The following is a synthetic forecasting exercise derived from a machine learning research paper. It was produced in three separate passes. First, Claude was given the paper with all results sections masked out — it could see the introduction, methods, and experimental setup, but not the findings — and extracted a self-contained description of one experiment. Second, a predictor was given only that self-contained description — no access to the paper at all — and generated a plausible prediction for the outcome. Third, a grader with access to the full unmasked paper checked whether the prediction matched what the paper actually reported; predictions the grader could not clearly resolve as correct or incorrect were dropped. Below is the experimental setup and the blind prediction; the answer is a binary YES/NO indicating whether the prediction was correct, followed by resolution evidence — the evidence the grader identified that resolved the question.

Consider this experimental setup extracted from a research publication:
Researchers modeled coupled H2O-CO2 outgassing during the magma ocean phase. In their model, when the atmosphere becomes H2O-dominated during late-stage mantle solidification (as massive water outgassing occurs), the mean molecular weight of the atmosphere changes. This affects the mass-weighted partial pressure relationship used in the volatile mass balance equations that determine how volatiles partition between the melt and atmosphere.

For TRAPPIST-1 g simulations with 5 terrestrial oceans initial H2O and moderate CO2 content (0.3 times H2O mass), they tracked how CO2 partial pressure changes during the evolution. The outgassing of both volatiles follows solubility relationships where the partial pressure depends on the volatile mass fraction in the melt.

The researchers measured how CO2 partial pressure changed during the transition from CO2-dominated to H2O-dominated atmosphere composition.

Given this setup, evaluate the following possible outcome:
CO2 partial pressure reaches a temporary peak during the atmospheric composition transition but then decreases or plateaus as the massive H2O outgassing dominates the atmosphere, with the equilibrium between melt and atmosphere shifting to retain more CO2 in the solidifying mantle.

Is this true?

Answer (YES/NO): NO